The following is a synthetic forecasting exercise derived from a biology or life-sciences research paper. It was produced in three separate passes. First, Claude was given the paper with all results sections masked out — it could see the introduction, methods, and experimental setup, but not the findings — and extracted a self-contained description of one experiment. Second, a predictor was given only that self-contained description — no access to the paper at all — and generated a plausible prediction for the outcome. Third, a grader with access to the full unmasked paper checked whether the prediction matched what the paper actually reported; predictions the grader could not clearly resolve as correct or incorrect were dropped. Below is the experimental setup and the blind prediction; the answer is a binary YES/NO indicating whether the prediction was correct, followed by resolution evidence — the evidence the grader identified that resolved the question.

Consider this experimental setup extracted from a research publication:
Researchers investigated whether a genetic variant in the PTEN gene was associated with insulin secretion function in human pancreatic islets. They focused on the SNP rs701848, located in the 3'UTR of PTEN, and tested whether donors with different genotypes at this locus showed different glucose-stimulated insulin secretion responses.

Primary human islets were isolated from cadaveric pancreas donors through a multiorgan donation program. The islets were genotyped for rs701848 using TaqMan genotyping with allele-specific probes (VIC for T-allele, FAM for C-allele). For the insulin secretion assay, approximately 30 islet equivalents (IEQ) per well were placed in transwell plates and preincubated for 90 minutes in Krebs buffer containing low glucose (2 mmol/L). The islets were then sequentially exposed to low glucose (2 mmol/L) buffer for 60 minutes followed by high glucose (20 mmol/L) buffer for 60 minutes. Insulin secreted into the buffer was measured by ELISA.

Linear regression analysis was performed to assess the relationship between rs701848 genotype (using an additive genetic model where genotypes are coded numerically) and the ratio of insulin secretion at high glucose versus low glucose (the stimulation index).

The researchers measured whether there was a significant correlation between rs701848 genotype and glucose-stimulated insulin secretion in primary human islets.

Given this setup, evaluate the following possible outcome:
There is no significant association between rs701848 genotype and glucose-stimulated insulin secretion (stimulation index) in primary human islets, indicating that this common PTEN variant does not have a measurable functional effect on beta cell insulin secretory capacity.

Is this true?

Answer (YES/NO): NO